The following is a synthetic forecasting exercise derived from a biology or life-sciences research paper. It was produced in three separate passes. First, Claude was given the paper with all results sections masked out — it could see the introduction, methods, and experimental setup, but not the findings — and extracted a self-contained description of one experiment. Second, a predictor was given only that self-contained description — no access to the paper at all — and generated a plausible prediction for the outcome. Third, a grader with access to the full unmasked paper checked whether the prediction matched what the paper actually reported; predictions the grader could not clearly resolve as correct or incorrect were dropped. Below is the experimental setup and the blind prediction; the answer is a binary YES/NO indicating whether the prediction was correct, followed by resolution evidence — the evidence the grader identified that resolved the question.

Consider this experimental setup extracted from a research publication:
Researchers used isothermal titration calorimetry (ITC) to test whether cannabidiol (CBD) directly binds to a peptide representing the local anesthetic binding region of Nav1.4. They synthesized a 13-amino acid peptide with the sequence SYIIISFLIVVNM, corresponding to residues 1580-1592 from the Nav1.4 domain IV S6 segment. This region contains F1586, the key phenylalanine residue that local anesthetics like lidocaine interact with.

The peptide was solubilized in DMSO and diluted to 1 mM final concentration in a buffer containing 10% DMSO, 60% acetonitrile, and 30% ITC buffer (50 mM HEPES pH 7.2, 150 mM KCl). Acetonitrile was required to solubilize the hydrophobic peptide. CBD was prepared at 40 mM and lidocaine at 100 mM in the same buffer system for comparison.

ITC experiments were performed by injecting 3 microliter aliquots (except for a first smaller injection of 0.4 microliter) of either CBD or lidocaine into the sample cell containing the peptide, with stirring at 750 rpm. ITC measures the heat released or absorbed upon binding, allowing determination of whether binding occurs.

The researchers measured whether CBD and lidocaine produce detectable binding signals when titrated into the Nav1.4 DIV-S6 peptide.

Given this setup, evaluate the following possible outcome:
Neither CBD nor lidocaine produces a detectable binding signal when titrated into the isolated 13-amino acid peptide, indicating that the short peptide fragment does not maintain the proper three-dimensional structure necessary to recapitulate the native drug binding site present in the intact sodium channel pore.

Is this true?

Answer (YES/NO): NO